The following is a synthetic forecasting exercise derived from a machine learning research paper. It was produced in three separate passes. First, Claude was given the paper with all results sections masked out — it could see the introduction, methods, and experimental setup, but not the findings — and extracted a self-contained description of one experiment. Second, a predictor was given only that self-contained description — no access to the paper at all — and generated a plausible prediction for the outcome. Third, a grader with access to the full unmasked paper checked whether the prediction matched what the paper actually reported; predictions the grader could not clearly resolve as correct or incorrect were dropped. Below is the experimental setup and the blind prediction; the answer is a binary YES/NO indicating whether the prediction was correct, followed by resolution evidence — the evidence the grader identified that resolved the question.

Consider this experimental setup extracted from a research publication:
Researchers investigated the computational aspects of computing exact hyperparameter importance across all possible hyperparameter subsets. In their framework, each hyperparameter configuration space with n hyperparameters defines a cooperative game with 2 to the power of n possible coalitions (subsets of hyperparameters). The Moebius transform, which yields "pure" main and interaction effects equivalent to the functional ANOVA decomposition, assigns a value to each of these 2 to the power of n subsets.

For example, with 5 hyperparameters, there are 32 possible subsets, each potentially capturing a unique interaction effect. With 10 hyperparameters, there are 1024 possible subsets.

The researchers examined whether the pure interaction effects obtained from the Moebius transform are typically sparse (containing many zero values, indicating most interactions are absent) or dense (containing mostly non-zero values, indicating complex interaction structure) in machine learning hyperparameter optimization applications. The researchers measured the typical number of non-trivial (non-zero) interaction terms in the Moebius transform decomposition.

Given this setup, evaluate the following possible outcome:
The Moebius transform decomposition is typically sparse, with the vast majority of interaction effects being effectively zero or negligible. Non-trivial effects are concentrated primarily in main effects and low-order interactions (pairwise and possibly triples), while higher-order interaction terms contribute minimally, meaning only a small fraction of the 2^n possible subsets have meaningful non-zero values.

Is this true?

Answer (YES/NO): NO